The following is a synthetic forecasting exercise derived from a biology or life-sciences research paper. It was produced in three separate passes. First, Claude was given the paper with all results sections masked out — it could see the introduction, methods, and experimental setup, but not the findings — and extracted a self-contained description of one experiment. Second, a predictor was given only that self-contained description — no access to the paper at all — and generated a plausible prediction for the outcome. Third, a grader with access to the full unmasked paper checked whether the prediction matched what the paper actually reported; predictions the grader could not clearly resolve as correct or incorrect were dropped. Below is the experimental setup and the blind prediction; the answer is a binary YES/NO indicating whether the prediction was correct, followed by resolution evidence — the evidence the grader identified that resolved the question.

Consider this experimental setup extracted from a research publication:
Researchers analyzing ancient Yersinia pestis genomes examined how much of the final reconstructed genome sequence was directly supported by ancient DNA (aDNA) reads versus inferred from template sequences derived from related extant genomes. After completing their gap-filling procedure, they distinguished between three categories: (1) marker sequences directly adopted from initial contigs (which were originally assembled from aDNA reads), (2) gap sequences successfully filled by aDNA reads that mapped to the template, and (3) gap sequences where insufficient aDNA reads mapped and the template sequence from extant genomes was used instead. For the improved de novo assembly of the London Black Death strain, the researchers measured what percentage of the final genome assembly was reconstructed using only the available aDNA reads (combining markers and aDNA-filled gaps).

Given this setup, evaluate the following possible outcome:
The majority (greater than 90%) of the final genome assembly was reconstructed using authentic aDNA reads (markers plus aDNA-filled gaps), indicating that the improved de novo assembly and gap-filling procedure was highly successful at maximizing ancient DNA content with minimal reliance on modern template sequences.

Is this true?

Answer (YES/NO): YES